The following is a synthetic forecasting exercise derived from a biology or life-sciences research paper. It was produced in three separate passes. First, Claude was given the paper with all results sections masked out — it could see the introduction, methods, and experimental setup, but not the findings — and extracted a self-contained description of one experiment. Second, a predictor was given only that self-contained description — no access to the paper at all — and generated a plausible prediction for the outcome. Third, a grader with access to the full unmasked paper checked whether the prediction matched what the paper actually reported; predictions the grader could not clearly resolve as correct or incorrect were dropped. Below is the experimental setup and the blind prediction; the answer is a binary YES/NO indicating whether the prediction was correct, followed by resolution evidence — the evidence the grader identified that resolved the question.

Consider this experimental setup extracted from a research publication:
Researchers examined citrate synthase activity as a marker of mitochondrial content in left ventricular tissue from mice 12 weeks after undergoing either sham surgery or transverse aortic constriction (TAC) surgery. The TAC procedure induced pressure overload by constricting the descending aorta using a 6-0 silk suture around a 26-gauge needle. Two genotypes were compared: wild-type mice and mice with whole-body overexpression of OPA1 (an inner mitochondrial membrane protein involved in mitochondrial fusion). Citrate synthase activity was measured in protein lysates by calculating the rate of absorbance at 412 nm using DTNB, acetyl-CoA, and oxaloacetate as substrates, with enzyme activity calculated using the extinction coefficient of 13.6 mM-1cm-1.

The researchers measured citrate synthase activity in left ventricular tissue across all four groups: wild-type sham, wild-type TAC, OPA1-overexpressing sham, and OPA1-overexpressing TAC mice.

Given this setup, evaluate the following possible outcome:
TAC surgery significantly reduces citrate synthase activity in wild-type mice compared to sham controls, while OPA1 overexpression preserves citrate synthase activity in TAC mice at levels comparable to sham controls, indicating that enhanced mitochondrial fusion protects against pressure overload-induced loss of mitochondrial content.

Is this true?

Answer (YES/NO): NO